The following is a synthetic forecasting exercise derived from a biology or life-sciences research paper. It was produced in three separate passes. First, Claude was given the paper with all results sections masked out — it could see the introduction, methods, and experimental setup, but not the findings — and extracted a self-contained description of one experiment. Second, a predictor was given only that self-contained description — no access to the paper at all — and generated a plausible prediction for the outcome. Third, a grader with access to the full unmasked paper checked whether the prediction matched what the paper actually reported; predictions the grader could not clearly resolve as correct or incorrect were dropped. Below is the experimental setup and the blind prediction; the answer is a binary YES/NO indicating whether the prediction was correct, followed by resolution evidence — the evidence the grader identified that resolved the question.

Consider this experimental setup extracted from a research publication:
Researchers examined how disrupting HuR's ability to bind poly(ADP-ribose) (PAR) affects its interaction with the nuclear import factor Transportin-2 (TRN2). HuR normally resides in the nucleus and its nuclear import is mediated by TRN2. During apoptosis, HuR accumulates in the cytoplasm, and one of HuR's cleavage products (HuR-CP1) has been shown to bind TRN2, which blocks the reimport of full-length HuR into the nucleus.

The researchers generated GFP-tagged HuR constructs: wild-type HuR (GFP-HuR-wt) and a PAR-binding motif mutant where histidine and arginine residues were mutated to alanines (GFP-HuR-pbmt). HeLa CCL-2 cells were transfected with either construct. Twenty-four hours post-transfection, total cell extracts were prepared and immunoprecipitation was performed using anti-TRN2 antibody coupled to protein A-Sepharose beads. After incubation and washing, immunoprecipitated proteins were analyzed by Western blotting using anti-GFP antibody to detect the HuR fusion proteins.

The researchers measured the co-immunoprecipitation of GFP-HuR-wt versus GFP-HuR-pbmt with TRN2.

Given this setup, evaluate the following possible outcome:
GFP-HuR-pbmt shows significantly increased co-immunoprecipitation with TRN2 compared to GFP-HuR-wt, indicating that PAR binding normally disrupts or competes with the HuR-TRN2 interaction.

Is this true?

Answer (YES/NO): NO